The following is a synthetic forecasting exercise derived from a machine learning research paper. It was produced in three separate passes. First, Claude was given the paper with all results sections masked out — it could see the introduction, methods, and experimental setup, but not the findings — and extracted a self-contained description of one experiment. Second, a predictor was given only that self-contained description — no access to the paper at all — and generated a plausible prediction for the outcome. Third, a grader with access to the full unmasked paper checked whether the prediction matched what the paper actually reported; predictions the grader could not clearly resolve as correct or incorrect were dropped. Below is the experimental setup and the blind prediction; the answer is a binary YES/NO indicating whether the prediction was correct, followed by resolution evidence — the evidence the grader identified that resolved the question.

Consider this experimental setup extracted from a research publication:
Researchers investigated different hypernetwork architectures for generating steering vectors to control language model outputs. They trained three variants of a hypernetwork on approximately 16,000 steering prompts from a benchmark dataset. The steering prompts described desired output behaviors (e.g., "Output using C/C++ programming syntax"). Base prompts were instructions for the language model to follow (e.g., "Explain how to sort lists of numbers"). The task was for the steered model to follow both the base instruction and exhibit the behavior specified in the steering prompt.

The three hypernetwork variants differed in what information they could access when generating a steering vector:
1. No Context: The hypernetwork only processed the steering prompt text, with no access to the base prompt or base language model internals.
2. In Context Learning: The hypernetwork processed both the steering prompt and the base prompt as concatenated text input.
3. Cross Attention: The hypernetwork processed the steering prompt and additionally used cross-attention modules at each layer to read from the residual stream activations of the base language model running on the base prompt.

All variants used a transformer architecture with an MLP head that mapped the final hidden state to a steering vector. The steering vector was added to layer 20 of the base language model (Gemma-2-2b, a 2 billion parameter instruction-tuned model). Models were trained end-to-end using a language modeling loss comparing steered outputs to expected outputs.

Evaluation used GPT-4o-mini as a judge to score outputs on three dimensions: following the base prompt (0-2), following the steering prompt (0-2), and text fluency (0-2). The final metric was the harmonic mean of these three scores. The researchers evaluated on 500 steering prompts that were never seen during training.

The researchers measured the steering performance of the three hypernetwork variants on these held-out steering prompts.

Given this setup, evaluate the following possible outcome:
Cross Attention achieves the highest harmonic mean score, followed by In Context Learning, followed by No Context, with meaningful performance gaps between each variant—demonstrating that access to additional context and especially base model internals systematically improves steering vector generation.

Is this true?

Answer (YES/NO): YES